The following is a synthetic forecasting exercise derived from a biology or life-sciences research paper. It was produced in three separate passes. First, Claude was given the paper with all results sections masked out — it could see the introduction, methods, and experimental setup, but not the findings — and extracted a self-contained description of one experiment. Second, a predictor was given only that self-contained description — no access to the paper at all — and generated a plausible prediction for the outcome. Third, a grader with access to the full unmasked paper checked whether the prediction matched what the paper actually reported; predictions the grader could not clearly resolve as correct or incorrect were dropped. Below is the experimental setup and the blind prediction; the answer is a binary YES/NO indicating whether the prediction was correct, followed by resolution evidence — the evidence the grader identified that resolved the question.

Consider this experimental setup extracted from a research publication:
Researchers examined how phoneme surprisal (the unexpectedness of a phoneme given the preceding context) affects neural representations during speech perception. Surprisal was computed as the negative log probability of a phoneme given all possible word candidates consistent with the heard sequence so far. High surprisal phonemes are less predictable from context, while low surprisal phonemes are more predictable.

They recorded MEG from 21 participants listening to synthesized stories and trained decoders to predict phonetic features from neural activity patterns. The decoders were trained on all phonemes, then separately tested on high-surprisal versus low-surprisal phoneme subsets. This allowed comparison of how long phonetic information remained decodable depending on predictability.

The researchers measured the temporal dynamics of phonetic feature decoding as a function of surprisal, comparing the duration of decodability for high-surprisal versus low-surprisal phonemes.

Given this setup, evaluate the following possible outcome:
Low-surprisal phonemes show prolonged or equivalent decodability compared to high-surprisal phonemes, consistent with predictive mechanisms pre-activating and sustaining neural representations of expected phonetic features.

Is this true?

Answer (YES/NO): NO